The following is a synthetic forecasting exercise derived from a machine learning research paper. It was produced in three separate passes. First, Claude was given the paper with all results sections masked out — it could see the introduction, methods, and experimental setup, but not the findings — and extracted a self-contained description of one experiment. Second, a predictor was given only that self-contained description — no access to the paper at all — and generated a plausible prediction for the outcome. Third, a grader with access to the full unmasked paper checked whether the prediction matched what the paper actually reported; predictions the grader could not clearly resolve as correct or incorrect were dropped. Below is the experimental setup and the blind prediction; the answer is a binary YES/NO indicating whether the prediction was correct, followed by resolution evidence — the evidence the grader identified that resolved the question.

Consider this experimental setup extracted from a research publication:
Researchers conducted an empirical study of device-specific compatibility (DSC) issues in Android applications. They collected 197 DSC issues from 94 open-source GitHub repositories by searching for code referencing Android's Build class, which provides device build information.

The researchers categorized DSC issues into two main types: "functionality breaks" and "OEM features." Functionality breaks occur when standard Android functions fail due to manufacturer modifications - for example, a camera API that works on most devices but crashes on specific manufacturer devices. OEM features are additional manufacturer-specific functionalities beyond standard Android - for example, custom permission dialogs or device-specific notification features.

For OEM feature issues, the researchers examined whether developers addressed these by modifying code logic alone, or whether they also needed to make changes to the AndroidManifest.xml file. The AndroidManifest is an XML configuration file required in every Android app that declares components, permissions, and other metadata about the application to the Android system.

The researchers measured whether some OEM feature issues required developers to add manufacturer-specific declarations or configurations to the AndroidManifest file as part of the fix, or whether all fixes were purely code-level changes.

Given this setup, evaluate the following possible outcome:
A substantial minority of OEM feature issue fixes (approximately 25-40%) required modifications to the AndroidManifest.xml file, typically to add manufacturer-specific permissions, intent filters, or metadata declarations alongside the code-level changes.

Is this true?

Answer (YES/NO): NO